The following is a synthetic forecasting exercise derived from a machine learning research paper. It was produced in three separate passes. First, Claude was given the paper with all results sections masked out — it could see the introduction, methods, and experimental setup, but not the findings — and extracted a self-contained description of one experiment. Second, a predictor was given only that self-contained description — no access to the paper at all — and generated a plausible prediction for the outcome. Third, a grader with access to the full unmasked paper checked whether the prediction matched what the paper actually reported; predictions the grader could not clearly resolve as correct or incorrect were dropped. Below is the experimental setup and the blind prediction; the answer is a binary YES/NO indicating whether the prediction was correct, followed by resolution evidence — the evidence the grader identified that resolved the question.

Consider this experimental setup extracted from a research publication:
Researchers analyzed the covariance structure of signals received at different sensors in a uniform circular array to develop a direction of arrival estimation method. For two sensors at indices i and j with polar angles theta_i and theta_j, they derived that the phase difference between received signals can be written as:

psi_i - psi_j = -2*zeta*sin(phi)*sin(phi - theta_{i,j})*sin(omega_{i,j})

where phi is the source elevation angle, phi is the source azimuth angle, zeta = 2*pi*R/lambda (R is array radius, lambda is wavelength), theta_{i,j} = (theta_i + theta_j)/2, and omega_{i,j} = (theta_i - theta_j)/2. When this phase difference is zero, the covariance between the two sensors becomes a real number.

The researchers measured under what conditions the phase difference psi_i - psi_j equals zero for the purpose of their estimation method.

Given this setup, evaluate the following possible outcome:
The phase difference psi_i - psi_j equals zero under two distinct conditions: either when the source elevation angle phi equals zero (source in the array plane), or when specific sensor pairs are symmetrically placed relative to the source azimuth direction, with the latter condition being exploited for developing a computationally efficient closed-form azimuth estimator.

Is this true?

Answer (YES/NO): NO